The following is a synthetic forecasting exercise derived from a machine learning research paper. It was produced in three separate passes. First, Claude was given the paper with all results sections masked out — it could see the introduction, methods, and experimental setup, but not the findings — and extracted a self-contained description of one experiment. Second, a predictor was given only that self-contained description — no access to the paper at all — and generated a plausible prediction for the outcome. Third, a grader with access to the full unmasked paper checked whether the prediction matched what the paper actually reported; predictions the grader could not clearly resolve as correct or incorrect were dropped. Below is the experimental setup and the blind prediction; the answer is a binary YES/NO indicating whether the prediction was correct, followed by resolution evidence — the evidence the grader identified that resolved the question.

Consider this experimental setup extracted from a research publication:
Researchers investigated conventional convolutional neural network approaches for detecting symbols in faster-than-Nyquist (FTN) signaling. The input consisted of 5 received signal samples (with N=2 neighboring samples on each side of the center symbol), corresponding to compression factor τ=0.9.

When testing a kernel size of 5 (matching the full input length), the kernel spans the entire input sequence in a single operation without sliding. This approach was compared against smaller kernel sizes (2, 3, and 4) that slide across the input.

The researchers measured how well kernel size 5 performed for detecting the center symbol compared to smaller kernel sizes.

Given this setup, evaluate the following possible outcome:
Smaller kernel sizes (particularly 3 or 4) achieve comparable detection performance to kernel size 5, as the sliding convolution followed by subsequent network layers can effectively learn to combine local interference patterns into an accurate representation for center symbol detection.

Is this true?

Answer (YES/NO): NO